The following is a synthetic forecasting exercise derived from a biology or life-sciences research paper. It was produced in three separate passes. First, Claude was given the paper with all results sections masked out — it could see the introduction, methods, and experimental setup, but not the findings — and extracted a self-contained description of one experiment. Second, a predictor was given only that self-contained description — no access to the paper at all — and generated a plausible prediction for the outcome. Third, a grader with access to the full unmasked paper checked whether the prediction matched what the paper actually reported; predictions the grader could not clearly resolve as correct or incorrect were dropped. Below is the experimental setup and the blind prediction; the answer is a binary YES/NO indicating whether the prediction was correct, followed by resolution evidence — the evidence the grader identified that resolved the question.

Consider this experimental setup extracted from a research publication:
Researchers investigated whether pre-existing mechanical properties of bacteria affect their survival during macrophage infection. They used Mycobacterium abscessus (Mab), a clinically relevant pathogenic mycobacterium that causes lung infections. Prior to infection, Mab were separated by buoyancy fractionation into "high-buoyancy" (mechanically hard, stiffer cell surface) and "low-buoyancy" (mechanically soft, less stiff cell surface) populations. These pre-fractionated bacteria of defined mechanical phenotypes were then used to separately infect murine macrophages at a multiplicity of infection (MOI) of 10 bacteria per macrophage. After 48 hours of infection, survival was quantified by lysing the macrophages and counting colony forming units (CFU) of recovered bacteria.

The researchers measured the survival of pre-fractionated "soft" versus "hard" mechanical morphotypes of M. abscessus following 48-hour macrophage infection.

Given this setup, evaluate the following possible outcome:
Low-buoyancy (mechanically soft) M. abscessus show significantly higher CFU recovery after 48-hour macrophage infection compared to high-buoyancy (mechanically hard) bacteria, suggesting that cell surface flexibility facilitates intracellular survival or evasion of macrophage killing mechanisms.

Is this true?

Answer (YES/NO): YES